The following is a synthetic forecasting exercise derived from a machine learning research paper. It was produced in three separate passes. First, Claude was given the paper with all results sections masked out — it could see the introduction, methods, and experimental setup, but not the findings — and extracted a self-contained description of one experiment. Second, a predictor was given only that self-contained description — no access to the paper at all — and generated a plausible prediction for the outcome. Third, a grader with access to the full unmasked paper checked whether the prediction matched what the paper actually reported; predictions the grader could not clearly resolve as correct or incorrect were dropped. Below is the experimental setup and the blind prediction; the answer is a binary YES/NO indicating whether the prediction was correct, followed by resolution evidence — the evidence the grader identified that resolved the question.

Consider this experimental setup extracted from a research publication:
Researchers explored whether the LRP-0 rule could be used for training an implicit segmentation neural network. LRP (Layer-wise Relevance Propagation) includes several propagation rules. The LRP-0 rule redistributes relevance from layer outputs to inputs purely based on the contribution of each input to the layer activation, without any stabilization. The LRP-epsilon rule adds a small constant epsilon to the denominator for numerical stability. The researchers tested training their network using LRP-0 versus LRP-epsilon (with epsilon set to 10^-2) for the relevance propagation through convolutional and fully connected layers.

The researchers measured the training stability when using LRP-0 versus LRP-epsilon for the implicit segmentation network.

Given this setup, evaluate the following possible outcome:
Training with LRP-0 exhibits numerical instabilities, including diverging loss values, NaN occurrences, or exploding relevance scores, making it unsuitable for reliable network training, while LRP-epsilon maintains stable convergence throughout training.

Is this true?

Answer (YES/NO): YES